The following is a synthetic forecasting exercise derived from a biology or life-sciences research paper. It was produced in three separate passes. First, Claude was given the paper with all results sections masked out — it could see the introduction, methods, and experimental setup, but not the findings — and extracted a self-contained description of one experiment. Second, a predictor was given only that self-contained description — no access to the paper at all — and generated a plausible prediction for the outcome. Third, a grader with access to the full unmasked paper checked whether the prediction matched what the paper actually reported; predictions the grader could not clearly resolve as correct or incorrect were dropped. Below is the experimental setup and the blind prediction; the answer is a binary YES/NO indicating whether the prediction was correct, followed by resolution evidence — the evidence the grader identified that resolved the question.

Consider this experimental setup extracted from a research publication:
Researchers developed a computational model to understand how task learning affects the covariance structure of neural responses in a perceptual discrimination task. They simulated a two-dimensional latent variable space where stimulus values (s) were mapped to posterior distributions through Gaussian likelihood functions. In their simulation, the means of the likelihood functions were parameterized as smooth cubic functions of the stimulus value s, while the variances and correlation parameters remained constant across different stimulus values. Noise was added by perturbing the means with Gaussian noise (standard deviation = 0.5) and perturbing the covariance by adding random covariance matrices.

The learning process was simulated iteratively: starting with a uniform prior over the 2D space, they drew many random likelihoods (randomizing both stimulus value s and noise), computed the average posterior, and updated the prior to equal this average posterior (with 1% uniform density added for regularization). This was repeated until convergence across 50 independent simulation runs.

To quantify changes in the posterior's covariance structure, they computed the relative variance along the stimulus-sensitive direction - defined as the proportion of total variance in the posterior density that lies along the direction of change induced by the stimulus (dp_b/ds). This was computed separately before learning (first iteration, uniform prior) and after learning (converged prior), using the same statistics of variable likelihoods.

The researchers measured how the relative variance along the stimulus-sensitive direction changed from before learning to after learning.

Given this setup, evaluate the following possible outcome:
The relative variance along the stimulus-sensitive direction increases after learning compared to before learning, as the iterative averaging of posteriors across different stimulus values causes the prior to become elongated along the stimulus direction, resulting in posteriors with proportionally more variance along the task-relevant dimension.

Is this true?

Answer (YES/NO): YES